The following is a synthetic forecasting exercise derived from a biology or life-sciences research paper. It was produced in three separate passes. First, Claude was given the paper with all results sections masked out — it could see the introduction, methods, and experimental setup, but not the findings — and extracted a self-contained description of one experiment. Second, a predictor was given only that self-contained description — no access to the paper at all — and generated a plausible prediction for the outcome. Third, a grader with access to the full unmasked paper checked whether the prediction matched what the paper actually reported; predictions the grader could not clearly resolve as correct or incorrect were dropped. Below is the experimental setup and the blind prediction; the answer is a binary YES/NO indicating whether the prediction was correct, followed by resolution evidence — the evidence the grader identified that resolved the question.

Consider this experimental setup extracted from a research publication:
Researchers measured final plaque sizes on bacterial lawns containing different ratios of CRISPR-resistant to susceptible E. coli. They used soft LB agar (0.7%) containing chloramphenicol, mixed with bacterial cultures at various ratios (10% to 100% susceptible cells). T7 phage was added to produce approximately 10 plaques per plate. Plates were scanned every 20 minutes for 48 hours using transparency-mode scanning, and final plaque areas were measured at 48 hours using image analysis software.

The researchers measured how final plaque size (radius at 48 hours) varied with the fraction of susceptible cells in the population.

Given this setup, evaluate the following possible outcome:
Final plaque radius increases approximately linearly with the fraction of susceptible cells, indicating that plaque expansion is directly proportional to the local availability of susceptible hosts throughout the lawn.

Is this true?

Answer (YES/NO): NO